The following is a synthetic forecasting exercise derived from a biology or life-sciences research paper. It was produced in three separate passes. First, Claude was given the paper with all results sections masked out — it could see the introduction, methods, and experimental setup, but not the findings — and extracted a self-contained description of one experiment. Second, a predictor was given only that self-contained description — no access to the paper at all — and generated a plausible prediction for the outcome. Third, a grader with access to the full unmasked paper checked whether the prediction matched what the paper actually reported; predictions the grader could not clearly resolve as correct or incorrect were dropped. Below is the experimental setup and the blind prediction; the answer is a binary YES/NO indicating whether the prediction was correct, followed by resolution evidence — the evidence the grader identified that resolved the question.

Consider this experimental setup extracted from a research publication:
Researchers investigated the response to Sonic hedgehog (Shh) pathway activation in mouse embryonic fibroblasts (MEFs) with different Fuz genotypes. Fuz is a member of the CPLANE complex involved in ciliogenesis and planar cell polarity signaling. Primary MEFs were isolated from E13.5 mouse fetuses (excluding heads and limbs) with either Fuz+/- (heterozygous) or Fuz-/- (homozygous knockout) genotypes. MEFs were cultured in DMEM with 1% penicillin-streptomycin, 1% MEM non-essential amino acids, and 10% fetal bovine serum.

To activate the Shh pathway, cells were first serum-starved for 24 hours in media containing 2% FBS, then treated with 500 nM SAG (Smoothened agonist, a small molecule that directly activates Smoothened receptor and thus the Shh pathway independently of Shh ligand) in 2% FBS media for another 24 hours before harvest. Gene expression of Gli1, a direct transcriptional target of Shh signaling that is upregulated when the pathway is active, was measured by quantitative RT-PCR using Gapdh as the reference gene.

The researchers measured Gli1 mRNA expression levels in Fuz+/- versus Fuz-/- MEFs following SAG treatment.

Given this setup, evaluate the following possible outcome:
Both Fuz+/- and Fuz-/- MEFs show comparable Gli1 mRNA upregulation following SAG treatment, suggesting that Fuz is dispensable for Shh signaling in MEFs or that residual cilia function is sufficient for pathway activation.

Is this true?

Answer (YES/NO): NO